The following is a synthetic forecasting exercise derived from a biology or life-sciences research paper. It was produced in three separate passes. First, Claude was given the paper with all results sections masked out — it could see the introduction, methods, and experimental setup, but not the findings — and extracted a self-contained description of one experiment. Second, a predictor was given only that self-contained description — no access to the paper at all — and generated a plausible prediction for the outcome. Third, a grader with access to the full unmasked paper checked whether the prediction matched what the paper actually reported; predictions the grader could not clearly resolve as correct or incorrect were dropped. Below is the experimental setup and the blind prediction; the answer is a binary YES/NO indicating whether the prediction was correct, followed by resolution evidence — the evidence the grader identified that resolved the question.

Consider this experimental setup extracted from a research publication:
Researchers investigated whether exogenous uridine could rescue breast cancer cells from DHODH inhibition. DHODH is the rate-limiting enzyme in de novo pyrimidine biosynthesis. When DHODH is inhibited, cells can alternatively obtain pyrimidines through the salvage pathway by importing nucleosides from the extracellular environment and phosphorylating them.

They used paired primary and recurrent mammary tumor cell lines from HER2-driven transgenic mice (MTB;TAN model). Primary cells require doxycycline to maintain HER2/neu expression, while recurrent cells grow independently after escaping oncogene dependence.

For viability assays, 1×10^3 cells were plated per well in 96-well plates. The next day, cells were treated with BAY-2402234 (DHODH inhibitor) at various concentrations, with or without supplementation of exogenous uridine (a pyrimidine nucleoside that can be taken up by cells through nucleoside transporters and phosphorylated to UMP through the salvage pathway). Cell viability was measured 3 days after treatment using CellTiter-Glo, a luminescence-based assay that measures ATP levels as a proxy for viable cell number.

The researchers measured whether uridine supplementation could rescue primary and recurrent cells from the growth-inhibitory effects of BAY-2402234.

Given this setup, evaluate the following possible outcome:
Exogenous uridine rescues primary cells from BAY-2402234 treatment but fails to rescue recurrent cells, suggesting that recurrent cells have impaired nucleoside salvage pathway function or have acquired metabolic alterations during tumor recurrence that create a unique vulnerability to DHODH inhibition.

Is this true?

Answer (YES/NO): NO